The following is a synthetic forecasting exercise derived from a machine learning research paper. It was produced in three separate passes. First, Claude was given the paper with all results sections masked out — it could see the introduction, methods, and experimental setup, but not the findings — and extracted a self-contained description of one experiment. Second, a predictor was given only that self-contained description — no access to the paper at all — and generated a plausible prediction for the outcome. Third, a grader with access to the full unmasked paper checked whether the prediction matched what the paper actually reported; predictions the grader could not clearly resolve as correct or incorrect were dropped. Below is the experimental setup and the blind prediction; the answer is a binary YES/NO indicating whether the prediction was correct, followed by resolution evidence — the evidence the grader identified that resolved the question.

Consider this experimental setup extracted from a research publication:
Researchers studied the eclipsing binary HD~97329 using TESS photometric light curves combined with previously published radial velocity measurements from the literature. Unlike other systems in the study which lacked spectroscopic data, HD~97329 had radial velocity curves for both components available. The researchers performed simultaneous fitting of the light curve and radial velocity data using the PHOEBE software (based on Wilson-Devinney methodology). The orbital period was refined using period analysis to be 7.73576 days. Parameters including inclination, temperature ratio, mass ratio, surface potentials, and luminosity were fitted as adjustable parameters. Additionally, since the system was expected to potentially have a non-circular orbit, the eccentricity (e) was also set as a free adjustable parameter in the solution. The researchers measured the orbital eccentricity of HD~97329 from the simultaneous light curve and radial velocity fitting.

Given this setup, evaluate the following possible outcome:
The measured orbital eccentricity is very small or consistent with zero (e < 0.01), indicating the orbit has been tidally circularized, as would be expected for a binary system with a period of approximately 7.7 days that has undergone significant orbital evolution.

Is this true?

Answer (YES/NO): NO